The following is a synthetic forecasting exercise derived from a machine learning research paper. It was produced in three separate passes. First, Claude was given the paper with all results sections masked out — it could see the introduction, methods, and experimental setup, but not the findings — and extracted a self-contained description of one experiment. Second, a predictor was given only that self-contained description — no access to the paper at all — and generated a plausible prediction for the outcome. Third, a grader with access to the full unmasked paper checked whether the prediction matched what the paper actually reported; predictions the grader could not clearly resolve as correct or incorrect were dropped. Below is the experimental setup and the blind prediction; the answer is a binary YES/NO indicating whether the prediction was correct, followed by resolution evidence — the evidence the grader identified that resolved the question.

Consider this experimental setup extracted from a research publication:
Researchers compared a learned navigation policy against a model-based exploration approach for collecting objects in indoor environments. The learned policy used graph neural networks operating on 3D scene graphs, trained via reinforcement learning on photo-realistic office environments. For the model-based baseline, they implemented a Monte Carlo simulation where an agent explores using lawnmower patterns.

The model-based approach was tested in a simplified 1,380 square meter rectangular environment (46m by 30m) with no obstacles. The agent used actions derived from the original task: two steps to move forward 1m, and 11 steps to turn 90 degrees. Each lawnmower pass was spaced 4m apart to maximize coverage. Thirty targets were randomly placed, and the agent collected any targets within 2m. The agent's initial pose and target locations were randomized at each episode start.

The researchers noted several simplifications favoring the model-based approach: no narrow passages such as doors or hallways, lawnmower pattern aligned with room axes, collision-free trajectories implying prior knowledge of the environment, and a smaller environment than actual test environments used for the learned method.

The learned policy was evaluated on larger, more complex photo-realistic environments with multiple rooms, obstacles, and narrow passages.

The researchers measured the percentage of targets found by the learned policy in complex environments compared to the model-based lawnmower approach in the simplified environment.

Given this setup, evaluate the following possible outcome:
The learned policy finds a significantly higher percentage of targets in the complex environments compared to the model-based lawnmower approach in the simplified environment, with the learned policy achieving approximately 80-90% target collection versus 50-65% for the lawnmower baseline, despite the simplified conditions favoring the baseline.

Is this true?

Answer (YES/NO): NO